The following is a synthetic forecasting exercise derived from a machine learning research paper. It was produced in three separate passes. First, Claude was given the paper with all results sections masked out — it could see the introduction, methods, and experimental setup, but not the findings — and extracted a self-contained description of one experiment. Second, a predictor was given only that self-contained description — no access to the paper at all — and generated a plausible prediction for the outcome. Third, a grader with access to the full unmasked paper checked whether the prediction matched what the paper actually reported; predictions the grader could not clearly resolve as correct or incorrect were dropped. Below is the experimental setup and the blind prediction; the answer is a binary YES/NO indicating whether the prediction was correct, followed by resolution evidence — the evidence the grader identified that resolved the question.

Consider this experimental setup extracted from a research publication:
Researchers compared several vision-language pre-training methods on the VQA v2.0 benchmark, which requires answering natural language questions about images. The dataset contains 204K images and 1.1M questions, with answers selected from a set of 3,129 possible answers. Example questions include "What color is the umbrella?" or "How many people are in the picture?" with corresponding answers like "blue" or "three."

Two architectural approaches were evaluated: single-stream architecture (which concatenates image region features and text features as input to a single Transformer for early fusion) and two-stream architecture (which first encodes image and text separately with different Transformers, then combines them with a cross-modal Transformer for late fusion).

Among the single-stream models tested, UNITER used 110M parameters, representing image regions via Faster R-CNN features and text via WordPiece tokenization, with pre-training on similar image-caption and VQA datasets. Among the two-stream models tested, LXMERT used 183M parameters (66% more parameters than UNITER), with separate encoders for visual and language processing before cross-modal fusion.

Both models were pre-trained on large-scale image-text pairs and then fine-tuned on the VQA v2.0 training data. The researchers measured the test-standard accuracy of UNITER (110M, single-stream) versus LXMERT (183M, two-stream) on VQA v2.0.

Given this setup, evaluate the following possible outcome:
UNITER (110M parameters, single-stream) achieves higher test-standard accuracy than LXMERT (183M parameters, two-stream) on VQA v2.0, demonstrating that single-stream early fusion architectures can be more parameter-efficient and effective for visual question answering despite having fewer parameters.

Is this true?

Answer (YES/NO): YES